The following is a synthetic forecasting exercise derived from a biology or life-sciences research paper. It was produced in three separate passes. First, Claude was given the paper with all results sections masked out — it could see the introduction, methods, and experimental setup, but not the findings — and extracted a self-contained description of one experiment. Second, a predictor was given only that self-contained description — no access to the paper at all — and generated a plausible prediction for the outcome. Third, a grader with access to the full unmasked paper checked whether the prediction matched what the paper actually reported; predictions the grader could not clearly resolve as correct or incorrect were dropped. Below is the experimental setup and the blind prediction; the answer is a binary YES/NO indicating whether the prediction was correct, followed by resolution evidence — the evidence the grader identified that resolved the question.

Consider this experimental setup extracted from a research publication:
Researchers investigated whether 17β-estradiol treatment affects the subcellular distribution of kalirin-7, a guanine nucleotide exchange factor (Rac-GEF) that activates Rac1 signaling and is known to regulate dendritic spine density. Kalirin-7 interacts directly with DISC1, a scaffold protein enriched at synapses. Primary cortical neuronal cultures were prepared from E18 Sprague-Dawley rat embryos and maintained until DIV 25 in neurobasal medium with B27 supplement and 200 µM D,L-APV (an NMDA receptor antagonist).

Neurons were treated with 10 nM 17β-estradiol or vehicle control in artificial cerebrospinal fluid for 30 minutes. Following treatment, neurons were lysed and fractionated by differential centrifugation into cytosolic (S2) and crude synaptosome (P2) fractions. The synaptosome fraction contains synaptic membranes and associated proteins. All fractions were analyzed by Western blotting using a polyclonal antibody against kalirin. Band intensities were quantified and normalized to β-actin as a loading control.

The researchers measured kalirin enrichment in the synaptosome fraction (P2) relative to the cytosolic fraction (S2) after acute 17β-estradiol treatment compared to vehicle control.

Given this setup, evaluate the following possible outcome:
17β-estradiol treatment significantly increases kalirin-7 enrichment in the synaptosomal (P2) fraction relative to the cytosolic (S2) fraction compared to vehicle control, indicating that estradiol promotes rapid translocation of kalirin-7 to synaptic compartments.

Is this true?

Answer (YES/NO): YES